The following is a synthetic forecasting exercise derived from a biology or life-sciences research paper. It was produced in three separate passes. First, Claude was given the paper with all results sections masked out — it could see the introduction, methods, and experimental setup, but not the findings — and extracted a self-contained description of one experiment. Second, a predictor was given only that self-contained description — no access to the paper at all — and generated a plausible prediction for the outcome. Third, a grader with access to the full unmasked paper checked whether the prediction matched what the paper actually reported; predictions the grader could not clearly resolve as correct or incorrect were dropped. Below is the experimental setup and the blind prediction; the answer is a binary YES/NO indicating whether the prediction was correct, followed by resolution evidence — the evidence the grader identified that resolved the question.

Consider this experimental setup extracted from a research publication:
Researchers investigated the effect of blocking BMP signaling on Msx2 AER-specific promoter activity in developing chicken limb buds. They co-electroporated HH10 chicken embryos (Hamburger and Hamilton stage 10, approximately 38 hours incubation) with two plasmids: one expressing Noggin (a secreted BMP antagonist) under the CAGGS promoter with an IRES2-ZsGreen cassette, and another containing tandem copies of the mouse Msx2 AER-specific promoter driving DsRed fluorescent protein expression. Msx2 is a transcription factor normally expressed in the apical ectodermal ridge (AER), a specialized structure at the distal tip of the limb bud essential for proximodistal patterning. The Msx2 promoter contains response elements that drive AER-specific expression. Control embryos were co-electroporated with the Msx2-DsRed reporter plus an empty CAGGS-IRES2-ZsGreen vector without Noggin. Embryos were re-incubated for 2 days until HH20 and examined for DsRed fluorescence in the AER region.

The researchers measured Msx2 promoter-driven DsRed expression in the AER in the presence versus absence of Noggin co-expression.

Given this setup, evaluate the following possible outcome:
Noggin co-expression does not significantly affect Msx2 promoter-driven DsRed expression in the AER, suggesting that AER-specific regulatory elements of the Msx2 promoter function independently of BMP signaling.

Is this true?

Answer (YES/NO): NO